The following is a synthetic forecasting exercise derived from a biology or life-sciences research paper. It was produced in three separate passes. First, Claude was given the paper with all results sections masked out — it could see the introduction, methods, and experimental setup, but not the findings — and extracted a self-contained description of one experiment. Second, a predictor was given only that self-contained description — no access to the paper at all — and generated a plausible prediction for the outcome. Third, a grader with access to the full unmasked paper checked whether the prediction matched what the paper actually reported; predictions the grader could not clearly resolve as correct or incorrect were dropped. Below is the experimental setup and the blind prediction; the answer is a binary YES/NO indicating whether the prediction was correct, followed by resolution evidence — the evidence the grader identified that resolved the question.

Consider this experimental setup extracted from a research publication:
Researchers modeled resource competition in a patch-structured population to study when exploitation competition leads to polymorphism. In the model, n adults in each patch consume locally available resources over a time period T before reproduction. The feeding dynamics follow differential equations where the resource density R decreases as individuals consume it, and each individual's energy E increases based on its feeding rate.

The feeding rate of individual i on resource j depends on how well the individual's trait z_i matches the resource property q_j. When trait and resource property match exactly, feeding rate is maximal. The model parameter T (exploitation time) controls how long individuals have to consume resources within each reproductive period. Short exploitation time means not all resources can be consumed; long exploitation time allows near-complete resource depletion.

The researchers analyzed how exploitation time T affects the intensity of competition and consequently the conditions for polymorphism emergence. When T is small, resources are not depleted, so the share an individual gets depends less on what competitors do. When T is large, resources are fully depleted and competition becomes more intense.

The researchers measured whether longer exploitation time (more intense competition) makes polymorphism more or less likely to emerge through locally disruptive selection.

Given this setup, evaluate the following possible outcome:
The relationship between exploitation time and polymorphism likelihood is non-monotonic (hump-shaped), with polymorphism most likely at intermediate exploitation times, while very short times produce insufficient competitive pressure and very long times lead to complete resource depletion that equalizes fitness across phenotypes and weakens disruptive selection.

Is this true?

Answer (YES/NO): NO